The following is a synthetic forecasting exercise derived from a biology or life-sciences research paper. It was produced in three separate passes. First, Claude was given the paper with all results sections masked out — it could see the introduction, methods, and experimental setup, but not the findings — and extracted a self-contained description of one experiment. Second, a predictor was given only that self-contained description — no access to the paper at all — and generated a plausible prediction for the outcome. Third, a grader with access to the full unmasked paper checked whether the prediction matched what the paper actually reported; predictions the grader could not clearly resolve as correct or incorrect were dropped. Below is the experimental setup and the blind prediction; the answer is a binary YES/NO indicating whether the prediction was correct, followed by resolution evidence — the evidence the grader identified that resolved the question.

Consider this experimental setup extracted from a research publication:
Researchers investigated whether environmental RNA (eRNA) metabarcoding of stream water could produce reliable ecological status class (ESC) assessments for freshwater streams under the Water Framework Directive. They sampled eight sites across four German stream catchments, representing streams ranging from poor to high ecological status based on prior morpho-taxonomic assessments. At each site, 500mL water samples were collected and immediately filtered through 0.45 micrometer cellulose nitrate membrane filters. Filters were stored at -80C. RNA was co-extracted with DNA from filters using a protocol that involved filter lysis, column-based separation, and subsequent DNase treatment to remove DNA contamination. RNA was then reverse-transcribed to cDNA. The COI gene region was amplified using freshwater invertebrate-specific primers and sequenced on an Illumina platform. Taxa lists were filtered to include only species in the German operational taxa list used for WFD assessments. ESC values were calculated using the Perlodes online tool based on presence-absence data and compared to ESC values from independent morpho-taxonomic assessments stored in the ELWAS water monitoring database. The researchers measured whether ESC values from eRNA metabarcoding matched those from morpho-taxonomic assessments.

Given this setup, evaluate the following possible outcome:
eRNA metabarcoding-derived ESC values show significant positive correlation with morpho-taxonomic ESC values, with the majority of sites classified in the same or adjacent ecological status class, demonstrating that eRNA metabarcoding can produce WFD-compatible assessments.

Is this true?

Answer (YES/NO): NO